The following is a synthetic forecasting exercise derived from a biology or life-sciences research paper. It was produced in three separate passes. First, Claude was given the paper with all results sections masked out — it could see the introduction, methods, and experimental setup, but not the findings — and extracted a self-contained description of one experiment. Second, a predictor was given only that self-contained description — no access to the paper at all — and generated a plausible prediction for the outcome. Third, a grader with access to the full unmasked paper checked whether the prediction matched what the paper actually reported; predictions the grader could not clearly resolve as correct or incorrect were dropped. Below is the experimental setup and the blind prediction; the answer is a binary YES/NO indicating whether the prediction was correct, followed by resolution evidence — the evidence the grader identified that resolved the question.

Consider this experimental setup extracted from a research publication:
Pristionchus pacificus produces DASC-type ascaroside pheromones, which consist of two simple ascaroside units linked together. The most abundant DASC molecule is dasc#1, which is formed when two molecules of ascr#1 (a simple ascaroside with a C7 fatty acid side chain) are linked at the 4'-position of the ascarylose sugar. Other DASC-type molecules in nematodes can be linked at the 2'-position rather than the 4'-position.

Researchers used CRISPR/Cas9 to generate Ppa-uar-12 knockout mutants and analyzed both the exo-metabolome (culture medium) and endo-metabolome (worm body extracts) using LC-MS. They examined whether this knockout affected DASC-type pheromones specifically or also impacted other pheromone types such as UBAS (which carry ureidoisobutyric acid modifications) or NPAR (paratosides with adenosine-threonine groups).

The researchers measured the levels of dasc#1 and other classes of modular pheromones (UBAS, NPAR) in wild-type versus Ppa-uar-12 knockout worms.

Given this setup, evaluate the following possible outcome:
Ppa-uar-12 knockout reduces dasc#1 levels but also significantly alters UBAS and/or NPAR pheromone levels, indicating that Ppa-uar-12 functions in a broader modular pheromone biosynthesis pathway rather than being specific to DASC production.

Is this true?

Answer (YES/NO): NO